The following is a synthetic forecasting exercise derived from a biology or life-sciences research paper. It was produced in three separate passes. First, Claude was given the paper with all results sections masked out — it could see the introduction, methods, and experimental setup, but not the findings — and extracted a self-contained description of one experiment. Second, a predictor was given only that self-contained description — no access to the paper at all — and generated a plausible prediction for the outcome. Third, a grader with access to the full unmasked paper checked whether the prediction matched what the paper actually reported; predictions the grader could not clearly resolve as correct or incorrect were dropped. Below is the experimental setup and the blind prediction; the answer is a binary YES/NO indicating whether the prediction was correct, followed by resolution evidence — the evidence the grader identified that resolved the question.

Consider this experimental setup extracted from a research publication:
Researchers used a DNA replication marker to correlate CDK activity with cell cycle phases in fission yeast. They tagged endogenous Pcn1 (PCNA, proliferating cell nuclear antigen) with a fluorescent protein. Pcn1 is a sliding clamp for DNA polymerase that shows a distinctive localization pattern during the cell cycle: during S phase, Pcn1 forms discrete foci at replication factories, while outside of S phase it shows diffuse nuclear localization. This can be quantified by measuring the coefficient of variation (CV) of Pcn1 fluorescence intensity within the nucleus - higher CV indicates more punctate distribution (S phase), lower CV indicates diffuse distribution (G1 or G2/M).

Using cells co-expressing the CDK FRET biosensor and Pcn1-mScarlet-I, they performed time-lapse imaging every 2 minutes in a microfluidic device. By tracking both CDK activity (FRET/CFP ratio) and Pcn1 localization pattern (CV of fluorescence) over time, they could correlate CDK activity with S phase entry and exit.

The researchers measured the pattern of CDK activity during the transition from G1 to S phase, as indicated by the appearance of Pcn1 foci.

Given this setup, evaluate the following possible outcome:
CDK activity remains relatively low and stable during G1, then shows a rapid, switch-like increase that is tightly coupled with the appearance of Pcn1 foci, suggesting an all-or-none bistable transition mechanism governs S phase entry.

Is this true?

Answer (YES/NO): NO